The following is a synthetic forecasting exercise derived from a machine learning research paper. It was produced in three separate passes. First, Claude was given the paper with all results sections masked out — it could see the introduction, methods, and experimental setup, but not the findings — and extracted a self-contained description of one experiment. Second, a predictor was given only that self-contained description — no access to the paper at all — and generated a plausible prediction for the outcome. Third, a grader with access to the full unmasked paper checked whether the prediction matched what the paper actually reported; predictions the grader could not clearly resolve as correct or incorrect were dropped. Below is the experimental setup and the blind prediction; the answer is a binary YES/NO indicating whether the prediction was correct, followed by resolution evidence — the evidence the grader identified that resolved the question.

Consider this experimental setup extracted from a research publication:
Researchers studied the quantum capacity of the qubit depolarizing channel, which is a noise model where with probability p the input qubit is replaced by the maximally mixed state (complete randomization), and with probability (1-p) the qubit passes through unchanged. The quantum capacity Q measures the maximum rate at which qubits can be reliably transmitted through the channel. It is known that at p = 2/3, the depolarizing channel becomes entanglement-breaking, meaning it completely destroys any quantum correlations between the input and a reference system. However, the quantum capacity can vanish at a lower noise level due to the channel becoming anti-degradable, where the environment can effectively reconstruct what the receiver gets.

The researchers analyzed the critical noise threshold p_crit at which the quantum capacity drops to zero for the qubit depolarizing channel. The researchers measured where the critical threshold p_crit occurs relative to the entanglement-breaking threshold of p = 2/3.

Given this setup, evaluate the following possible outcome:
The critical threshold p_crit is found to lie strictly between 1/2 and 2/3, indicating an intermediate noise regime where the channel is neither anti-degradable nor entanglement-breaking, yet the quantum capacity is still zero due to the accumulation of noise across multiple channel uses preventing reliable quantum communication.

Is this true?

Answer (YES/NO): NO